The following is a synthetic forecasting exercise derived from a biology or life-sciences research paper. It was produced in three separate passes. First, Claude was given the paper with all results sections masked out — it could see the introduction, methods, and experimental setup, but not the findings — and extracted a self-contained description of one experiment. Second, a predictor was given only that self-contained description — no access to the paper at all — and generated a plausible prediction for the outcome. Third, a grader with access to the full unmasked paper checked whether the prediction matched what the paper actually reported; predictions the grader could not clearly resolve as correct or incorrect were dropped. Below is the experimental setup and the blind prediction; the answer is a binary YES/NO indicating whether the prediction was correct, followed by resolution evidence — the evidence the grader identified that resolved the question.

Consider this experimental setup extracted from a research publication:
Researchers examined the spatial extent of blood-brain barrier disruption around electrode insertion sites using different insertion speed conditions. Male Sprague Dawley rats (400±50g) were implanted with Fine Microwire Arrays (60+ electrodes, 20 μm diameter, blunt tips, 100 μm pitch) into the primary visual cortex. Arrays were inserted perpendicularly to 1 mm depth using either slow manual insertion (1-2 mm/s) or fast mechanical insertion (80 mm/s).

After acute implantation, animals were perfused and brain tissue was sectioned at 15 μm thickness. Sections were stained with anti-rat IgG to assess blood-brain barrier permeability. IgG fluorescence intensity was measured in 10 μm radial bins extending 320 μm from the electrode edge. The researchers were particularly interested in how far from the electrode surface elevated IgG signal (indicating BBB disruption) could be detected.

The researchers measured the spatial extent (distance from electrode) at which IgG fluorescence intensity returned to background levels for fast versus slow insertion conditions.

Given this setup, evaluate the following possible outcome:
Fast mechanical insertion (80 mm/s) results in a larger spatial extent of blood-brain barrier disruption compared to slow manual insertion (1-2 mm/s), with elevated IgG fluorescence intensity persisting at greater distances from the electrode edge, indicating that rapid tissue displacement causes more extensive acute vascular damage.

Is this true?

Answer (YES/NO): NO